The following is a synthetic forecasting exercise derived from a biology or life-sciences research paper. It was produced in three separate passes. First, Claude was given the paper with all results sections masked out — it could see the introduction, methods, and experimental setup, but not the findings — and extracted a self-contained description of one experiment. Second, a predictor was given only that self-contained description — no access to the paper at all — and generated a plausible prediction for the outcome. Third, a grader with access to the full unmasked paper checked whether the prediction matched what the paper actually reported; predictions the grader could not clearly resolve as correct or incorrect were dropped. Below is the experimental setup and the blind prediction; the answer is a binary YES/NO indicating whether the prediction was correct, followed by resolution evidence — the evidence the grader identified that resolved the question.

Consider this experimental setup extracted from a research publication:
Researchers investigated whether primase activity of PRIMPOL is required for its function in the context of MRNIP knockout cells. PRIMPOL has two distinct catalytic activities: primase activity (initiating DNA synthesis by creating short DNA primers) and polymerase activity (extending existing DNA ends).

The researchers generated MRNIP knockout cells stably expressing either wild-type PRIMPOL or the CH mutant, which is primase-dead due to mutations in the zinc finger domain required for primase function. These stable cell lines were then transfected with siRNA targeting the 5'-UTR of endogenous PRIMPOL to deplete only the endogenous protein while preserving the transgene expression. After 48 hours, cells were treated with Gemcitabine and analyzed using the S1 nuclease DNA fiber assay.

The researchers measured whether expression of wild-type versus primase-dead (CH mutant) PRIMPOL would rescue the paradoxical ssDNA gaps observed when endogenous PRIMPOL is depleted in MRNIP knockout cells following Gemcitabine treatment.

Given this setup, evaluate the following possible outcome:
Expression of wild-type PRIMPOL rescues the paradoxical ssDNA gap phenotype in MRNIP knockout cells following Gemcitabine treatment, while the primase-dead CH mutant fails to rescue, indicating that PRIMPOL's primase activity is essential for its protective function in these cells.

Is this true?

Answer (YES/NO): YES